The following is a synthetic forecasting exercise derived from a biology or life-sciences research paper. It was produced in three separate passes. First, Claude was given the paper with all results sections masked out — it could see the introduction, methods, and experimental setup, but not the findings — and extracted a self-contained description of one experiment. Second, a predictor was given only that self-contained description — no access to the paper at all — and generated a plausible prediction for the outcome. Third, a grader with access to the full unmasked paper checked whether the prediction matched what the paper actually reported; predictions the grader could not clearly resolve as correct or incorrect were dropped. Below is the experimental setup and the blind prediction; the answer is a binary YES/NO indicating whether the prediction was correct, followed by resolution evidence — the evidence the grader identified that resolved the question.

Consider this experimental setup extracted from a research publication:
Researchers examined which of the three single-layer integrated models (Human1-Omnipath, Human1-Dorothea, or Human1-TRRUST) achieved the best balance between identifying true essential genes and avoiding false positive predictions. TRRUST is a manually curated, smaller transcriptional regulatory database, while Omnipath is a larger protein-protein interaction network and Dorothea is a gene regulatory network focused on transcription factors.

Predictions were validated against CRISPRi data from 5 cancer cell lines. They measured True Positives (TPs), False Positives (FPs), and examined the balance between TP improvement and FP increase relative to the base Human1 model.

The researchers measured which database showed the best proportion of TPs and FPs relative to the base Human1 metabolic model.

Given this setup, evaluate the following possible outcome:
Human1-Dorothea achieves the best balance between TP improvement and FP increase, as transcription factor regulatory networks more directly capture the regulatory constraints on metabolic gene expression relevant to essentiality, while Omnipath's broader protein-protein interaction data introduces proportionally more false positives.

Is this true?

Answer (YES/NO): NO